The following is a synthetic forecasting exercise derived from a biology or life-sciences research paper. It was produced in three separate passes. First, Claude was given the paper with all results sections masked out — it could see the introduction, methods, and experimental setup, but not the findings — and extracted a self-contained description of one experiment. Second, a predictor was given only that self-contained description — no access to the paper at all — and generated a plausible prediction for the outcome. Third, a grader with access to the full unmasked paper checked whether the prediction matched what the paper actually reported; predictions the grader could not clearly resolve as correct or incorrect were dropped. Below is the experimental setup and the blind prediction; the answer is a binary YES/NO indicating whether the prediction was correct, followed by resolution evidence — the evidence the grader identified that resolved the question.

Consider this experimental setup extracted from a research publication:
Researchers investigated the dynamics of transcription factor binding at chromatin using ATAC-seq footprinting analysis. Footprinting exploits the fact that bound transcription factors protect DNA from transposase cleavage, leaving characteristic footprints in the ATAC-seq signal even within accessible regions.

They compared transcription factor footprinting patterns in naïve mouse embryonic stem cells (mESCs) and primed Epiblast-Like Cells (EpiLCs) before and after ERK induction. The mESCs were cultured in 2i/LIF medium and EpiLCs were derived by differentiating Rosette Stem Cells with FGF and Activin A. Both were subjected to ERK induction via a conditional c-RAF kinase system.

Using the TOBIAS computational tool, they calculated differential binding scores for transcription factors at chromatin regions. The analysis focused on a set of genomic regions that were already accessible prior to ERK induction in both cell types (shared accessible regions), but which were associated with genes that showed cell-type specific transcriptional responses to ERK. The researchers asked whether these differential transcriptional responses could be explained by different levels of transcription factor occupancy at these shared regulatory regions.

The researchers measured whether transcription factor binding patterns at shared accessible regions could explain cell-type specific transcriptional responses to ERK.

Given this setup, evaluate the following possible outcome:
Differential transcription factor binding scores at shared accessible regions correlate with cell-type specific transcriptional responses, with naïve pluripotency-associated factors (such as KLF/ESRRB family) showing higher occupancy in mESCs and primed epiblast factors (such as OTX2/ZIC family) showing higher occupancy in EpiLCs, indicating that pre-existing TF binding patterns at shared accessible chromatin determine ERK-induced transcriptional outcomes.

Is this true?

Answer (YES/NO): NO